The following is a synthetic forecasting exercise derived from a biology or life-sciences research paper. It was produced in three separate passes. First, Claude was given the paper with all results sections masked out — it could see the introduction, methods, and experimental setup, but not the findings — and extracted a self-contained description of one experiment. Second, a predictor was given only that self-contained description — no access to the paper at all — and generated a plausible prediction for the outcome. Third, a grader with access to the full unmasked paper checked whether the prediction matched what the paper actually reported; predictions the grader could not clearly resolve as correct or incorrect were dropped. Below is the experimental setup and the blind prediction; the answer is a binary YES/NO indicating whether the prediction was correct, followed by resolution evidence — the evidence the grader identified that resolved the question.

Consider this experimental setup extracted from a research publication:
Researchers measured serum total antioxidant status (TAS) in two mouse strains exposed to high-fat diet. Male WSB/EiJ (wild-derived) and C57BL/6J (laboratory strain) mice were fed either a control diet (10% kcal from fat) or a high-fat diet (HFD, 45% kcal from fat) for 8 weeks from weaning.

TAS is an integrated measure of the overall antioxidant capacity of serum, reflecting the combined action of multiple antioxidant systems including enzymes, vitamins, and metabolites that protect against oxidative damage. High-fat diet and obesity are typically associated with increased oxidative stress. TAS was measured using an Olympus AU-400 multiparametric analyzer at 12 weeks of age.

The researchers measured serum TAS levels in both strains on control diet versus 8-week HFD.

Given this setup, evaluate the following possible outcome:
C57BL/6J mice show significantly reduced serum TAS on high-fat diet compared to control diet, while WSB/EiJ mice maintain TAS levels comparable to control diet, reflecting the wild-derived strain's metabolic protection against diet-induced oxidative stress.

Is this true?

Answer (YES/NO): NO